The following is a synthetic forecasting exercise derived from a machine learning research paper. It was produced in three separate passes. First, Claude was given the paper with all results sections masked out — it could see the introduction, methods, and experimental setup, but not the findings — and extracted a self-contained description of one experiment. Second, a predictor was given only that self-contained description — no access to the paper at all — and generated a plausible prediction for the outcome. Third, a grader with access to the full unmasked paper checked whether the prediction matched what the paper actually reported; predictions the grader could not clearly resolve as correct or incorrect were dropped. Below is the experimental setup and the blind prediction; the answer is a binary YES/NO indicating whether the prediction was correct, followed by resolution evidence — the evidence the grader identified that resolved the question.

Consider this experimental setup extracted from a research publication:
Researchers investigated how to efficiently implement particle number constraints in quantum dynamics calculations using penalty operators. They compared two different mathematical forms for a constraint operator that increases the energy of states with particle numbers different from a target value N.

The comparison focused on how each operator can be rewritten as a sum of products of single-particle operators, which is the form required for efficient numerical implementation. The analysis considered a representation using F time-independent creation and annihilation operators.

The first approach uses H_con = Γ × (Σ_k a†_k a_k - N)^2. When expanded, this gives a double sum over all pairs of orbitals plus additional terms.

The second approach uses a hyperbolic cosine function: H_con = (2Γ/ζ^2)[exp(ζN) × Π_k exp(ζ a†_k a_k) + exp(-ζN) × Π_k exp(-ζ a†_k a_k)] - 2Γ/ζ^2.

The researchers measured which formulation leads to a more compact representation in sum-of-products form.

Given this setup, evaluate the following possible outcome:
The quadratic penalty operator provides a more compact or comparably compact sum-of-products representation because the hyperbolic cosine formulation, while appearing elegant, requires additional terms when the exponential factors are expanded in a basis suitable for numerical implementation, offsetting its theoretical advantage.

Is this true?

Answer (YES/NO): NO